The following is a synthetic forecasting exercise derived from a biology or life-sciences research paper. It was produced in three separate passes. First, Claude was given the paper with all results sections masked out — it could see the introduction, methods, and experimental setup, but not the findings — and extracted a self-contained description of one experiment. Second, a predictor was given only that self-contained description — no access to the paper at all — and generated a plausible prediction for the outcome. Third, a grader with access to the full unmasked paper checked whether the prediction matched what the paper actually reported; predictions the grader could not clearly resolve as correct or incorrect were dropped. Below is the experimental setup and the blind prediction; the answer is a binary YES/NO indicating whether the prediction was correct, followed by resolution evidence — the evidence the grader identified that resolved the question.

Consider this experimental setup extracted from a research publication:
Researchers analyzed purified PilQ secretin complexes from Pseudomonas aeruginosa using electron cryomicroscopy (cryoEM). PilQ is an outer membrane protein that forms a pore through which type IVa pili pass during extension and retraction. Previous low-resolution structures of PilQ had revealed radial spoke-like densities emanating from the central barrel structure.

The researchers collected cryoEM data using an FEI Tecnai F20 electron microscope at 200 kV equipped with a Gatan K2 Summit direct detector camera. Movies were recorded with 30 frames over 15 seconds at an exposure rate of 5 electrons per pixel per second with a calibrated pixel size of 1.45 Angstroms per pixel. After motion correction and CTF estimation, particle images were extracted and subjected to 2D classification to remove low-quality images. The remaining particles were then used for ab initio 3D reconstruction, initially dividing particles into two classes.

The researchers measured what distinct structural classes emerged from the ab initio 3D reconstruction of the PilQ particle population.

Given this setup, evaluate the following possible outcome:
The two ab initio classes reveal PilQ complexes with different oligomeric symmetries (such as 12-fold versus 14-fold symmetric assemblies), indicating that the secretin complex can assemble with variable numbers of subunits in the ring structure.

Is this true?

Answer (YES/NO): NO